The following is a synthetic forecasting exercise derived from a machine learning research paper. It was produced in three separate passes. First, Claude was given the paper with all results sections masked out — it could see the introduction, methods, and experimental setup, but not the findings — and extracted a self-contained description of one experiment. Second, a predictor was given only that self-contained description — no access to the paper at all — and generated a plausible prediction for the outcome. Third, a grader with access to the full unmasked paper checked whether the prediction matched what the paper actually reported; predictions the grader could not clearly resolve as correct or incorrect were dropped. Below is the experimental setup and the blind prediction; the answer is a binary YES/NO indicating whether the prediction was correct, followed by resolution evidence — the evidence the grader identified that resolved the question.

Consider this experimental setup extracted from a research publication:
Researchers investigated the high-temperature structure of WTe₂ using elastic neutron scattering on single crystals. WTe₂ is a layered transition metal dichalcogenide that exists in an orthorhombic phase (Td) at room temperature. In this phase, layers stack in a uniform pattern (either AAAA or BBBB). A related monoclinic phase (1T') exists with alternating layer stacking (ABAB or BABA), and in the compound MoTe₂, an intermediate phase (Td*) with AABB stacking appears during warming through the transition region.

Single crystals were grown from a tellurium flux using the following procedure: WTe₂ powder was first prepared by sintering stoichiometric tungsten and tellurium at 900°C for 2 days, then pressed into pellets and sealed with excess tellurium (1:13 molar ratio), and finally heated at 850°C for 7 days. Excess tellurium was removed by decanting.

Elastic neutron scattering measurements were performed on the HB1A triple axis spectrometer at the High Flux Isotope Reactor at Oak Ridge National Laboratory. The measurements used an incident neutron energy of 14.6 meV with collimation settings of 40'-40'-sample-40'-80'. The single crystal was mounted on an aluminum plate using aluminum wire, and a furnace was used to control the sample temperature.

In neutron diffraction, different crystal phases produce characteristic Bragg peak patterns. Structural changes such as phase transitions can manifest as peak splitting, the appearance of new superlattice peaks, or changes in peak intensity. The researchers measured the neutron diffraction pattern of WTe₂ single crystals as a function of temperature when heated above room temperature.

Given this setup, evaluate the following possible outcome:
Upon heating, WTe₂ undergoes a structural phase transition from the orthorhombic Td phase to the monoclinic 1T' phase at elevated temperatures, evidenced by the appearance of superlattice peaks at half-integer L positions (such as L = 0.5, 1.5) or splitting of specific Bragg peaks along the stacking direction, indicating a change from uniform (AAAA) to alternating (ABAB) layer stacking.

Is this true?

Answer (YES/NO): YES